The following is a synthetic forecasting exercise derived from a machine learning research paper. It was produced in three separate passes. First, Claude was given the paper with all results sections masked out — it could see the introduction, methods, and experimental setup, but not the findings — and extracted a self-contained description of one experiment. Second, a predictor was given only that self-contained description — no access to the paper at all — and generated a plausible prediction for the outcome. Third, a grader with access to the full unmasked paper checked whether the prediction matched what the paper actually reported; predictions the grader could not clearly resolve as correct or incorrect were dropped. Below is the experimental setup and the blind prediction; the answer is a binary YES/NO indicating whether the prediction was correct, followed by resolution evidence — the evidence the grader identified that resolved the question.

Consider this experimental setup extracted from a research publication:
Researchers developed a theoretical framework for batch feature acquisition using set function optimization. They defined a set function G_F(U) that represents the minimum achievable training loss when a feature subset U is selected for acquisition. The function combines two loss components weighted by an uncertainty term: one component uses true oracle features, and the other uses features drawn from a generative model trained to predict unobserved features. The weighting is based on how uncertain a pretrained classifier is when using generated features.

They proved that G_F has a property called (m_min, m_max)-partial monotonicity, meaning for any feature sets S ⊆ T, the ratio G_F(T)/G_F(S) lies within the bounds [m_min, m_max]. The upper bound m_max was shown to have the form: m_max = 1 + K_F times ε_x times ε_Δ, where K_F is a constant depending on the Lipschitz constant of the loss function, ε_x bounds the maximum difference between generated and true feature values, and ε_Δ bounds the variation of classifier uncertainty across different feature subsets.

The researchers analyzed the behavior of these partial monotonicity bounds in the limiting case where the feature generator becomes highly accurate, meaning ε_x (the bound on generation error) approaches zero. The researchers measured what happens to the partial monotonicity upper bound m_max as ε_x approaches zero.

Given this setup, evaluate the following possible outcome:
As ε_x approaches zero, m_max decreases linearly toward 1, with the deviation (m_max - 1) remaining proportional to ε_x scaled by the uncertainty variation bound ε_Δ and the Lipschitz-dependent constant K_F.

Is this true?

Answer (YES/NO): YES